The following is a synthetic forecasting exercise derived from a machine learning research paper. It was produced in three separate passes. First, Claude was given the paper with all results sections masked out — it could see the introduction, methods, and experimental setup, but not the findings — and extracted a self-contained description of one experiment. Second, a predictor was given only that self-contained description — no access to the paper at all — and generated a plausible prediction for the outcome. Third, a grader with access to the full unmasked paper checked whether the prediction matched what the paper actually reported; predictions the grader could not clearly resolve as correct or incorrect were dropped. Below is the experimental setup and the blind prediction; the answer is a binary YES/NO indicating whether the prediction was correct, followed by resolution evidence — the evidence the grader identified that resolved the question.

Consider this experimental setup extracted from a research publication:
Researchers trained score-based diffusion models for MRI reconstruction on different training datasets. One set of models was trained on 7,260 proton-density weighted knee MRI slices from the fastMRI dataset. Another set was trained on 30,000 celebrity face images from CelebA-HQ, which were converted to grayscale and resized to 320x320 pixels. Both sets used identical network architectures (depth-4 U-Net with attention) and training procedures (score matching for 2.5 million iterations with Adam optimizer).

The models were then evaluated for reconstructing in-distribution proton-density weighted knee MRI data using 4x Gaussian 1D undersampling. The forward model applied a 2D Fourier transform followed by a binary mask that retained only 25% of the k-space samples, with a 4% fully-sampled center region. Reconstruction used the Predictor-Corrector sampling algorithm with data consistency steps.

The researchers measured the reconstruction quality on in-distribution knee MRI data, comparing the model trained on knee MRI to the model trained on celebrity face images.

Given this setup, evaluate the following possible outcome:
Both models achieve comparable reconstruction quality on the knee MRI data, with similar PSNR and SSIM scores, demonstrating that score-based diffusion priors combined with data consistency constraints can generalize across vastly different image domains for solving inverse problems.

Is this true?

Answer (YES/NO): NO